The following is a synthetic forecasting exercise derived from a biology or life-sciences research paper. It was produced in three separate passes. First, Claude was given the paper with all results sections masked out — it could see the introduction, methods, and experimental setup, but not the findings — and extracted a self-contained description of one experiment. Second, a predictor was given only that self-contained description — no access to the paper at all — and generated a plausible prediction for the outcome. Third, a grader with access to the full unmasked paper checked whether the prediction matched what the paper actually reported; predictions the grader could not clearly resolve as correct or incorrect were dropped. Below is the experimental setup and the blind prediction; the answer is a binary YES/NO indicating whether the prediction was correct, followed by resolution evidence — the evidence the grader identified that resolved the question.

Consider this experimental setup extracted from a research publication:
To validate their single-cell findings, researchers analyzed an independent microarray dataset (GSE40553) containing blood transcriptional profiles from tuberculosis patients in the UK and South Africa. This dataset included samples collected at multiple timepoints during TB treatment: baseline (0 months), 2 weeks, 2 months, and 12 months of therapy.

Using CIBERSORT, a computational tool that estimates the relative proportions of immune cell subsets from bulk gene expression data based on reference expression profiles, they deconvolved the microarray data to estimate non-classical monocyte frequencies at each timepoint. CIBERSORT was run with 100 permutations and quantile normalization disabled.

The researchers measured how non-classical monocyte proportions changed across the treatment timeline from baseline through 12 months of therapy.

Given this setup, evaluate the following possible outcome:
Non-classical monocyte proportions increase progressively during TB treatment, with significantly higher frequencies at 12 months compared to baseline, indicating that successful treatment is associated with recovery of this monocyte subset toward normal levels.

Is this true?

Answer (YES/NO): NO